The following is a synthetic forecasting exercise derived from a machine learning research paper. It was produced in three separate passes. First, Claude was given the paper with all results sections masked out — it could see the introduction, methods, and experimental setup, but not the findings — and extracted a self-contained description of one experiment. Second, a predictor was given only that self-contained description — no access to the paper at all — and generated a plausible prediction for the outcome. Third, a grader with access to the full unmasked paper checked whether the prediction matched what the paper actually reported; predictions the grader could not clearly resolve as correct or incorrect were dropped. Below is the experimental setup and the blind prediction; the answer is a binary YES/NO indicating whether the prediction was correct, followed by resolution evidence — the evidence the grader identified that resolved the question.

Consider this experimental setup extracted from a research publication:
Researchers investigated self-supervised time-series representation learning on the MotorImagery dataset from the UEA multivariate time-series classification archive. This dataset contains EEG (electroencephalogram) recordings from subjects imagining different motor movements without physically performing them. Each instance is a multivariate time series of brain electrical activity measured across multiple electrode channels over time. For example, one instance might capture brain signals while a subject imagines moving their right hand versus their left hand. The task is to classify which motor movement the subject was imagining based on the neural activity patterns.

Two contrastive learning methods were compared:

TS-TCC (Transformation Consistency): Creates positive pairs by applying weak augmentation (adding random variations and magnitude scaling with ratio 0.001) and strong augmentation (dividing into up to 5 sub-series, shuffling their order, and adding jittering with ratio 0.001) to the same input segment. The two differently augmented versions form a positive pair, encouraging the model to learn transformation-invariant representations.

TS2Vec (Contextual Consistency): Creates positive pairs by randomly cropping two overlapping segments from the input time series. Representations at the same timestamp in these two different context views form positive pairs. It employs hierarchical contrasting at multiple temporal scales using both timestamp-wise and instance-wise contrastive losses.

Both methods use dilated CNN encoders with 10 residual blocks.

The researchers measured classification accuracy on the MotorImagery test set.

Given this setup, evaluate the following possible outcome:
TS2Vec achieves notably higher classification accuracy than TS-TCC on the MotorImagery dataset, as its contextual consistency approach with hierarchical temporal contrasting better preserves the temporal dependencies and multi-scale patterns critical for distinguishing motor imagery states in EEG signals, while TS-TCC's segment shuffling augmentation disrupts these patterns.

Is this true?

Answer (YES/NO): NO